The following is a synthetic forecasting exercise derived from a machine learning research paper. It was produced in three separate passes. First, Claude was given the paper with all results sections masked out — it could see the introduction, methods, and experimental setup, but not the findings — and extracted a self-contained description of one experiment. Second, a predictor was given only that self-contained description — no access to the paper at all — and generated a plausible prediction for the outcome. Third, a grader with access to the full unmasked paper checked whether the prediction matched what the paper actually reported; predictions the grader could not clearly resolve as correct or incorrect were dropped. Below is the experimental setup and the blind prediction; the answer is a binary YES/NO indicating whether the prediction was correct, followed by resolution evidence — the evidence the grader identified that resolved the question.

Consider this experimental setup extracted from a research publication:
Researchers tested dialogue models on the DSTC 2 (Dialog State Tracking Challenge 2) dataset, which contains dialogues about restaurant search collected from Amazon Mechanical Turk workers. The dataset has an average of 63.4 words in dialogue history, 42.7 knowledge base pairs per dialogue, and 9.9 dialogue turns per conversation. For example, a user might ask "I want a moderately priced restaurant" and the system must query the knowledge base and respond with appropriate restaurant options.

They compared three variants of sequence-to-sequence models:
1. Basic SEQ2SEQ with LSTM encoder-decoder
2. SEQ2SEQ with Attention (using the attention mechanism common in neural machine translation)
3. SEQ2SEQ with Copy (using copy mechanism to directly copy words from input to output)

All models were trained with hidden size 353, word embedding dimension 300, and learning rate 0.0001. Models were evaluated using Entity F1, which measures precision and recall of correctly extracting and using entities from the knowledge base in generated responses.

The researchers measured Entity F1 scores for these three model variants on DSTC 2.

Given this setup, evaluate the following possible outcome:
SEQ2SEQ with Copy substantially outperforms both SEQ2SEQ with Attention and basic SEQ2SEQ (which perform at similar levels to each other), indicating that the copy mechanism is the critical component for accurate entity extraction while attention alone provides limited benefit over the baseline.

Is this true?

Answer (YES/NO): NO